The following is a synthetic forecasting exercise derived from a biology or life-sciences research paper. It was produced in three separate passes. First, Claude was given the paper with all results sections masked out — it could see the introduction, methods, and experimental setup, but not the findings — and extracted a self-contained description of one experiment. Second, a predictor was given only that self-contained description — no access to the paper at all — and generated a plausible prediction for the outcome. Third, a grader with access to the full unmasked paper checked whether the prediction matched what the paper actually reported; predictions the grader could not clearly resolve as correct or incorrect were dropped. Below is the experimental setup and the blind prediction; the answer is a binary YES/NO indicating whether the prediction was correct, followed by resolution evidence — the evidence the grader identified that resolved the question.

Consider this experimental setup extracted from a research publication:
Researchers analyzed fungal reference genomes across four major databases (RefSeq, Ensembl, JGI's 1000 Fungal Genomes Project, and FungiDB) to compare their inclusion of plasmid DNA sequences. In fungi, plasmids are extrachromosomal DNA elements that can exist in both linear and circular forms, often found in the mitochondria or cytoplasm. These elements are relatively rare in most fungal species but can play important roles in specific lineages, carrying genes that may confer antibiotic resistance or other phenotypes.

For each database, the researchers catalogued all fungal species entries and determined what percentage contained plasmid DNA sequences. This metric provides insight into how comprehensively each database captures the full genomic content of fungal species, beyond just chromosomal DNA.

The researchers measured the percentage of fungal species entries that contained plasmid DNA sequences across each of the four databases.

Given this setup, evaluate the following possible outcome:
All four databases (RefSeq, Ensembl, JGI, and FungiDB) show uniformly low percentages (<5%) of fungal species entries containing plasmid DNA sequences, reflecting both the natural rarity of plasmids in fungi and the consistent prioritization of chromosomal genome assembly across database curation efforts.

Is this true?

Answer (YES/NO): NO